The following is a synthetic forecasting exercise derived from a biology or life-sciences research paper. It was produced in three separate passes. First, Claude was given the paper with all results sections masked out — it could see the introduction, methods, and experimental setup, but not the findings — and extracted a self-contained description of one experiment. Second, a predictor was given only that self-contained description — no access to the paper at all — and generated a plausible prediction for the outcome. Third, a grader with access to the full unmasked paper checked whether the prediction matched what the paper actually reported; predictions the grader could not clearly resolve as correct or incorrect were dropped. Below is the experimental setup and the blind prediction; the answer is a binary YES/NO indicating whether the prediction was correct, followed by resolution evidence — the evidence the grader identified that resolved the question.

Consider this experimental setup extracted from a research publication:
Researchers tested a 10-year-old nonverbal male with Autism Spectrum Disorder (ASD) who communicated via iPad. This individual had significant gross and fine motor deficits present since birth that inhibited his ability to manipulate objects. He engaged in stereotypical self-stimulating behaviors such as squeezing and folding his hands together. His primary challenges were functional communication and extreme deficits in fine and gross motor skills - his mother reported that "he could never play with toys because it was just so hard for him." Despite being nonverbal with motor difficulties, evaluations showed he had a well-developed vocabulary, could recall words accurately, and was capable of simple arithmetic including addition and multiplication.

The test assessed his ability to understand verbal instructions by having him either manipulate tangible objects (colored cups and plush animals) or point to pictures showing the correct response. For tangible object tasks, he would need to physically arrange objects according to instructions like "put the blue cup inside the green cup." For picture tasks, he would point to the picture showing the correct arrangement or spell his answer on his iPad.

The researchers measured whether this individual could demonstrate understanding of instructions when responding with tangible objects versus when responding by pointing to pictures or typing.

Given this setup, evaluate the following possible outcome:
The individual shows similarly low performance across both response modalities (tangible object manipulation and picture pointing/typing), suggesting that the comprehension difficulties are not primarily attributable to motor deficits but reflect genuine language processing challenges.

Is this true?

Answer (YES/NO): NO